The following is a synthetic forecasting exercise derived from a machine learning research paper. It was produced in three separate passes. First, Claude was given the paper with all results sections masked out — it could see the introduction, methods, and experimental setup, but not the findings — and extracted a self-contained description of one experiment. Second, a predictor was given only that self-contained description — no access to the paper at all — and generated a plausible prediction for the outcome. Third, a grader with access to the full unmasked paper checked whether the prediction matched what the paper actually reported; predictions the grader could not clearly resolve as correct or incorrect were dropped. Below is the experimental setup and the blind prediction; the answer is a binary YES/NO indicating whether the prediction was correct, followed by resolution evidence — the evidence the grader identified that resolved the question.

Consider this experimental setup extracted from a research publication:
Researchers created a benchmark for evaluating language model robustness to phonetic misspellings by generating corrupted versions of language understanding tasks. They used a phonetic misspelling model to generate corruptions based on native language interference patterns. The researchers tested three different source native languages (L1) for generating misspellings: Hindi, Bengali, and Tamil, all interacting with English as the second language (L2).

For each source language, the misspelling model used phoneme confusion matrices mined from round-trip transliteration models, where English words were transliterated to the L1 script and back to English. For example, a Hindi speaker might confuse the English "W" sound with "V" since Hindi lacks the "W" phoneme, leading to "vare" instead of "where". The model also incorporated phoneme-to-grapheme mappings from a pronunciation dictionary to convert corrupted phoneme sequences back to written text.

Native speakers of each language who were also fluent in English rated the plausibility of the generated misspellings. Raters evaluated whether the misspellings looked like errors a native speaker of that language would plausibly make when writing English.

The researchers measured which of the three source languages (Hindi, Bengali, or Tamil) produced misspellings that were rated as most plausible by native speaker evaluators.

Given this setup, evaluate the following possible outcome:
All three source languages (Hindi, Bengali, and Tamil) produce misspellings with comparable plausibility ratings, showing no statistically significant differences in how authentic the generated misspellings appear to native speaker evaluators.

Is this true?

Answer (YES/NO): NO